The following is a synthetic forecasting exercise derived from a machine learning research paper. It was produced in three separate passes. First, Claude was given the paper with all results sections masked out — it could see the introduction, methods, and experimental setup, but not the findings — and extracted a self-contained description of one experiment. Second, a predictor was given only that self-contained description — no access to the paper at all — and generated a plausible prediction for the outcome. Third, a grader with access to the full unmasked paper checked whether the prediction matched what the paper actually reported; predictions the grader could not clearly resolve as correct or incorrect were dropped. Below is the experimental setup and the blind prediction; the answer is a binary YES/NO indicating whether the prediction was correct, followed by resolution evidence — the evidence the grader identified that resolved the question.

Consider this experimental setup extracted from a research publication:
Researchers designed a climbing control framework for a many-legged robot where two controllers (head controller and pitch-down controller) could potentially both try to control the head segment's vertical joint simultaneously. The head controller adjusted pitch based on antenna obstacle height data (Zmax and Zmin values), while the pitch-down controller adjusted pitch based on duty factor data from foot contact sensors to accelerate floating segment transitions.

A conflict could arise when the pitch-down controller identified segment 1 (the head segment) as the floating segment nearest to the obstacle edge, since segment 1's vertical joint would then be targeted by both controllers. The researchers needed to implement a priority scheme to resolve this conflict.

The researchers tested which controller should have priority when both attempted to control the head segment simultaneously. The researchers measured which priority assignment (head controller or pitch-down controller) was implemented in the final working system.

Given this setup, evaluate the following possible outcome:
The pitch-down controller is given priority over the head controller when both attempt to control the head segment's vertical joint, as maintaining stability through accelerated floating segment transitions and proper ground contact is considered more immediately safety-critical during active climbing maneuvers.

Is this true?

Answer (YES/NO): YES